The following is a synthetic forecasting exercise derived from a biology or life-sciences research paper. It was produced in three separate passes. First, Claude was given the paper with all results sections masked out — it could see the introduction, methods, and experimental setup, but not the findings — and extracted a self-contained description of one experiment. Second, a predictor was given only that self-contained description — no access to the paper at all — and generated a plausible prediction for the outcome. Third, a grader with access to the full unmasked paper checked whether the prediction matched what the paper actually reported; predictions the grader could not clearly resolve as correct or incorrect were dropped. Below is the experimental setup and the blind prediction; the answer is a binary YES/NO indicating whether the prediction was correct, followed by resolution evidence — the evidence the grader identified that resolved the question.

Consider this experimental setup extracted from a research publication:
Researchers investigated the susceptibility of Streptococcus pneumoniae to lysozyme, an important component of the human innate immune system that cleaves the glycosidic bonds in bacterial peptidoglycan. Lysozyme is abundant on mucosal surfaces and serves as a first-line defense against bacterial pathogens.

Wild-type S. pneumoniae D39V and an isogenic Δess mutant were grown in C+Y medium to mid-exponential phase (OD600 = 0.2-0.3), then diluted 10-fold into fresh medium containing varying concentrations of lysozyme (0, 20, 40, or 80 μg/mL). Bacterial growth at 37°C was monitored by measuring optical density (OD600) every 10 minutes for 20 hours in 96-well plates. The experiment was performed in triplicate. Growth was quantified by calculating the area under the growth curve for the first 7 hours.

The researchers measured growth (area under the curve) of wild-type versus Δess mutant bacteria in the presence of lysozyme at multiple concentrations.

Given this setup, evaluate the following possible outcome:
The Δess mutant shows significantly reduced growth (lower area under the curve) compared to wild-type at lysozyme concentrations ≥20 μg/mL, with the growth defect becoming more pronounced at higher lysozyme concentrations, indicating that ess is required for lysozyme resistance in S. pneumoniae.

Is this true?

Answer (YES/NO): YES